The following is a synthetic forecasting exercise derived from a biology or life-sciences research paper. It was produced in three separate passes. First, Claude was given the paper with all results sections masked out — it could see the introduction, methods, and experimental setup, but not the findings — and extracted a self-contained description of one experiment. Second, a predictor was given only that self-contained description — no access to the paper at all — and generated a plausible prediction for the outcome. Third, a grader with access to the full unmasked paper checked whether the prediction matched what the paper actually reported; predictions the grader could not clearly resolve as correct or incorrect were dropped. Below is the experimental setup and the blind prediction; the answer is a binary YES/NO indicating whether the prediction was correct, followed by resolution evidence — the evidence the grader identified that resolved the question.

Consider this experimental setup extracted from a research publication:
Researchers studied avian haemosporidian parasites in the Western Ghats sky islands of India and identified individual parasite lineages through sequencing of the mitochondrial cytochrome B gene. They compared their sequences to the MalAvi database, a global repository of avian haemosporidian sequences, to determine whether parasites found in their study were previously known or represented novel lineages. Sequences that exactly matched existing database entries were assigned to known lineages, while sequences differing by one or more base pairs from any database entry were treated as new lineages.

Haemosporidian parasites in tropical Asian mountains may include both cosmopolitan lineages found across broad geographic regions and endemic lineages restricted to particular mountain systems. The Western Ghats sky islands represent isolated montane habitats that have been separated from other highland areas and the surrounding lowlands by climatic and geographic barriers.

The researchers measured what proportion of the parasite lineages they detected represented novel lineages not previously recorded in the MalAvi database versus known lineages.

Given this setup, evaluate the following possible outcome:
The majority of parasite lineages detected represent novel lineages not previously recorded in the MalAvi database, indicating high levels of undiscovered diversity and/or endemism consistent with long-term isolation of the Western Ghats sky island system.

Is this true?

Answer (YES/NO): NO